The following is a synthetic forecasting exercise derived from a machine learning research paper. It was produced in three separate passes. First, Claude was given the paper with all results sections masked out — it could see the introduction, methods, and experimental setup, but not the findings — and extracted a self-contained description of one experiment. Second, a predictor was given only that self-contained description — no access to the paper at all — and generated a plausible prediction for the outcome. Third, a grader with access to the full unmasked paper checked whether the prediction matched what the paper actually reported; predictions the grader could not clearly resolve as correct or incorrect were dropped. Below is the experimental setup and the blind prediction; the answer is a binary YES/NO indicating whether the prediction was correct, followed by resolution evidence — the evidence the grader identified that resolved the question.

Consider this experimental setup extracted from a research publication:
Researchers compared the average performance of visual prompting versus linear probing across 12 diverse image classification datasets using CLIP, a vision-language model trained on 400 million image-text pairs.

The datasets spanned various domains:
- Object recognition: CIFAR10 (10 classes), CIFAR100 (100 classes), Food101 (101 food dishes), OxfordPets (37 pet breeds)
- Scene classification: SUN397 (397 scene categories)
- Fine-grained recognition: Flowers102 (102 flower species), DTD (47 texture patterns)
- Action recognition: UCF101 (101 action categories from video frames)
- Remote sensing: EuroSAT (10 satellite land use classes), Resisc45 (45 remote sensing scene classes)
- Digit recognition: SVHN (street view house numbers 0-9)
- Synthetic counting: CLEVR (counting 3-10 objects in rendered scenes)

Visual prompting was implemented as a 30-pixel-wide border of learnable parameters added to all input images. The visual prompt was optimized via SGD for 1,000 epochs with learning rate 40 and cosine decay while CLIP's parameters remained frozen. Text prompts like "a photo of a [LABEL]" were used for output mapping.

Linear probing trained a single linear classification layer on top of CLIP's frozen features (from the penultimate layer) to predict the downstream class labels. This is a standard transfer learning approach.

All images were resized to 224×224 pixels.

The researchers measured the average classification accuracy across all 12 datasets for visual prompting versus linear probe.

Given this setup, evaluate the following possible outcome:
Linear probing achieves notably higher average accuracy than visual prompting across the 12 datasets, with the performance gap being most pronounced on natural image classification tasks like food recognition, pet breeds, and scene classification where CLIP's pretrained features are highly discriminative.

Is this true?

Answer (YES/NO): NO